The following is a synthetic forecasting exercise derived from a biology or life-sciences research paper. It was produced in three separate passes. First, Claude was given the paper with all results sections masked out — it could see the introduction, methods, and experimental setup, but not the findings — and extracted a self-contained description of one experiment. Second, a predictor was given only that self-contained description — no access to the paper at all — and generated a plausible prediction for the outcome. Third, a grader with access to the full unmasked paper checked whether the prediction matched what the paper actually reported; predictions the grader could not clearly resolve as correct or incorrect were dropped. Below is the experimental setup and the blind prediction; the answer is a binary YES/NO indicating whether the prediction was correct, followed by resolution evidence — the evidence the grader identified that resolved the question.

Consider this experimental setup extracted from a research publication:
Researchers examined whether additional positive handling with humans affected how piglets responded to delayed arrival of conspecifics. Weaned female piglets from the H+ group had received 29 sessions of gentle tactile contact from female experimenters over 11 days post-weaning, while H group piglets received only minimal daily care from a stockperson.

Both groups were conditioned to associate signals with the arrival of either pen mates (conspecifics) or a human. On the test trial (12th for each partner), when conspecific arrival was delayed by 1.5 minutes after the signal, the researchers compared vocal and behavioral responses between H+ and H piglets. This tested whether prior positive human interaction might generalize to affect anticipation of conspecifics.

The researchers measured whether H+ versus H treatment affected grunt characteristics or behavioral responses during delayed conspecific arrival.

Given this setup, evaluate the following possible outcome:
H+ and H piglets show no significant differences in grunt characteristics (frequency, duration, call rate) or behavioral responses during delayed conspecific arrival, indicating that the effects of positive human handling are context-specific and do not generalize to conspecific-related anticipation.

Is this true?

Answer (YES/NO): YES